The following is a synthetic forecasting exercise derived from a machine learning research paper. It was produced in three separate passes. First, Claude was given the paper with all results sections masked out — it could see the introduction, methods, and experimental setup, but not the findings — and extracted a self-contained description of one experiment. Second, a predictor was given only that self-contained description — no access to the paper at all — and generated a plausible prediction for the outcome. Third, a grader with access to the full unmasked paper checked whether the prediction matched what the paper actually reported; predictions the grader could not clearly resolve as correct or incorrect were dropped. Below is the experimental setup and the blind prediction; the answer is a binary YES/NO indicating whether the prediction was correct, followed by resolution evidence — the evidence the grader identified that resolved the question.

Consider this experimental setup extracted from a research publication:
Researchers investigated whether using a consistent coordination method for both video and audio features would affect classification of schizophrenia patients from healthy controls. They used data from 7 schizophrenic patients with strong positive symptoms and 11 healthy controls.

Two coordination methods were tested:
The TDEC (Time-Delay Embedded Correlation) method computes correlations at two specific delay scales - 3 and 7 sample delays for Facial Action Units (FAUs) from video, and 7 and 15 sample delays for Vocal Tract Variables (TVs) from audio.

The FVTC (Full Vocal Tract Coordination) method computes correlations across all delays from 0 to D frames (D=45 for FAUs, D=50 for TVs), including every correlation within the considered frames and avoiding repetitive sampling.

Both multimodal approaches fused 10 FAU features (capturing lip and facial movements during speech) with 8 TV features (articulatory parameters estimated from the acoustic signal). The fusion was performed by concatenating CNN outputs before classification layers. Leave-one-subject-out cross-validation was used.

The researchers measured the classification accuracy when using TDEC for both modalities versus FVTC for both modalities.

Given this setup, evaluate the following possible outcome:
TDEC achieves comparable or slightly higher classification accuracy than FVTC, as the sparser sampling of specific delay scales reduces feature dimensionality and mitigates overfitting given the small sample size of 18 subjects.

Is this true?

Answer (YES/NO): YES